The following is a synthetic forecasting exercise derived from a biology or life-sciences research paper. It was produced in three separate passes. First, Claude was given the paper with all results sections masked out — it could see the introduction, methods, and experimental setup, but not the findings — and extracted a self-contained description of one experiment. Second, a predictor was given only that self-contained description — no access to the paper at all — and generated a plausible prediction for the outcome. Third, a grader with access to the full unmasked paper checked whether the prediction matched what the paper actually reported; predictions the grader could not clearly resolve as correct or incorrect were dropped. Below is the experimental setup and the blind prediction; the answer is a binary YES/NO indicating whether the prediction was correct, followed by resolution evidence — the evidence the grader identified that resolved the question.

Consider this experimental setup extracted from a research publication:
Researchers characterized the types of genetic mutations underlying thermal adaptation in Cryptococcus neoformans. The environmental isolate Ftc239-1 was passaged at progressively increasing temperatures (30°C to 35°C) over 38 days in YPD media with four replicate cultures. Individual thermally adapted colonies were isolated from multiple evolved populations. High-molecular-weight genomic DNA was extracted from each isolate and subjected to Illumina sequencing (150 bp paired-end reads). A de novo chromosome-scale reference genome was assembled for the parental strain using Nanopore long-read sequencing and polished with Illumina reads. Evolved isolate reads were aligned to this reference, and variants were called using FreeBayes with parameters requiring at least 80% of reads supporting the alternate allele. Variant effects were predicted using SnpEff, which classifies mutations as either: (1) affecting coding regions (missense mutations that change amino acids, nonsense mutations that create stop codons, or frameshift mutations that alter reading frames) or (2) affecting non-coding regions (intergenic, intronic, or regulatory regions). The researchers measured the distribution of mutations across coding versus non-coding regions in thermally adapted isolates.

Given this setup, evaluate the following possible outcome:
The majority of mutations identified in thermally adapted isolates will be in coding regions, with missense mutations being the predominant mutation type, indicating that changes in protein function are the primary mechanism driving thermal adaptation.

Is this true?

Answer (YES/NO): NO